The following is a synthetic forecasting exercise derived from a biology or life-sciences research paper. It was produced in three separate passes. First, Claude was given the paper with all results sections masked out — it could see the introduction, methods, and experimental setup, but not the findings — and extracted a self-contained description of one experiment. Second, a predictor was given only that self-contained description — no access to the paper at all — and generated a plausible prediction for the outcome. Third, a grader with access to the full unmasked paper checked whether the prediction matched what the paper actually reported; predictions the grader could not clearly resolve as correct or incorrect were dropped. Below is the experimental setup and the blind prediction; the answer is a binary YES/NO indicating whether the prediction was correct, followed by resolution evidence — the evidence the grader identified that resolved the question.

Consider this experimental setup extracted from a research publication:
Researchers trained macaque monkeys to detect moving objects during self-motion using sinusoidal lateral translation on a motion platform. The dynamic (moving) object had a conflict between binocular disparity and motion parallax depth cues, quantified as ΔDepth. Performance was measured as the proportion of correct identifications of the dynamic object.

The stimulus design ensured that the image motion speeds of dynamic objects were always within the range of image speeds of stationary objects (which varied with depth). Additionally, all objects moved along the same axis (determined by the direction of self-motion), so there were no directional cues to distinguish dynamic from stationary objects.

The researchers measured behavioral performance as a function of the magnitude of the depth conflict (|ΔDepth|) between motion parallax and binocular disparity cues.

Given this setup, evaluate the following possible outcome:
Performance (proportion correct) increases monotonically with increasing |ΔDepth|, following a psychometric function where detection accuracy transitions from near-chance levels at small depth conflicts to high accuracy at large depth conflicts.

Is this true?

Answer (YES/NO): YES